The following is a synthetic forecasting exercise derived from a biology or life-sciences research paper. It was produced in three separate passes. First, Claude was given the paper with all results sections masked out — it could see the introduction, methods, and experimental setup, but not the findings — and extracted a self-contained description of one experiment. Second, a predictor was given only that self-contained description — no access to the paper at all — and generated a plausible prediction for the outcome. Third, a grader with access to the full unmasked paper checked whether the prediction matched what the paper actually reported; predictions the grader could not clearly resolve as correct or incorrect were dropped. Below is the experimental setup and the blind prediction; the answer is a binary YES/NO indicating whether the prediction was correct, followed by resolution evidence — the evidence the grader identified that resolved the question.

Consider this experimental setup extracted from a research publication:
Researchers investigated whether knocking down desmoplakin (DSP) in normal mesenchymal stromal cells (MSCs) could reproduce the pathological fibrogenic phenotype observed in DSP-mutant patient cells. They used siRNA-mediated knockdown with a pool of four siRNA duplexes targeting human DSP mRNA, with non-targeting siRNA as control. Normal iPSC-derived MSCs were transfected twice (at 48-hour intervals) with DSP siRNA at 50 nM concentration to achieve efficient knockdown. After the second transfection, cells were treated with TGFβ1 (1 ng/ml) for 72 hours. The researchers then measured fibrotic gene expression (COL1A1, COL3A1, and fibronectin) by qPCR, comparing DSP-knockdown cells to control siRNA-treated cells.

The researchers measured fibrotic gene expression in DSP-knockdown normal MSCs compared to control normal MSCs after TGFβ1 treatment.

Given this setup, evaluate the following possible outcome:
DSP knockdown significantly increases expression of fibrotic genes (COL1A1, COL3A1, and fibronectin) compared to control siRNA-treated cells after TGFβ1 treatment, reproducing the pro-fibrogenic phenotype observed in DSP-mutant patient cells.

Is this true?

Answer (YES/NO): YES